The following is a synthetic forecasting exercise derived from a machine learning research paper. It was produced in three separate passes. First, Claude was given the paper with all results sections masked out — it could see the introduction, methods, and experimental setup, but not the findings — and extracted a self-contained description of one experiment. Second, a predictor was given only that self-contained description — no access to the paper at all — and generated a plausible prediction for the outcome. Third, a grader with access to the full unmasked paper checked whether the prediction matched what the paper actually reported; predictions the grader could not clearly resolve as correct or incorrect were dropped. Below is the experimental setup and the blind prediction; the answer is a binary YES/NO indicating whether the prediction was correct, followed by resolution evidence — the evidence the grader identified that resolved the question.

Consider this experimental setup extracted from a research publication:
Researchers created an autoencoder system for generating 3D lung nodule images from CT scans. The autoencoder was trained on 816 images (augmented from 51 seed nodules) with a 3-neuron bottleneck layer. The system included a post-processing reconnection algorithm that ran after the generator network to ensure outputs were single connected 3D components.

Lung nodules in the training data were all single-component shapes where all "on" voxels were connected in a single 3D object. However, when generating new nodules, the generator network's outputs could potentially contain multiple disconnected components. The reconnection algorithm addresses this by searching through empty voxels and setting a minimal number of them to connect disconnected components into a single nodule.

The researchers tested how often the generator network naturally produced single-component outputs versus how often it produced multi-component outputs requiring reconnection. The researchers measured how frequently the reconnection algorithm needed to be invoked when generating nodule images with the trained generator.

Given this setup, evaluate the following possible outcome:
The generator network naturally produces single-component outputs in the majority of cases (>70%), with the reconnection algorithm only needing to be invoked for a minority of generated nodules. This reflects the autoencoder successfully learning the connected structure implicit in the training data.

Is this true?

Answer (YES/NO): NO